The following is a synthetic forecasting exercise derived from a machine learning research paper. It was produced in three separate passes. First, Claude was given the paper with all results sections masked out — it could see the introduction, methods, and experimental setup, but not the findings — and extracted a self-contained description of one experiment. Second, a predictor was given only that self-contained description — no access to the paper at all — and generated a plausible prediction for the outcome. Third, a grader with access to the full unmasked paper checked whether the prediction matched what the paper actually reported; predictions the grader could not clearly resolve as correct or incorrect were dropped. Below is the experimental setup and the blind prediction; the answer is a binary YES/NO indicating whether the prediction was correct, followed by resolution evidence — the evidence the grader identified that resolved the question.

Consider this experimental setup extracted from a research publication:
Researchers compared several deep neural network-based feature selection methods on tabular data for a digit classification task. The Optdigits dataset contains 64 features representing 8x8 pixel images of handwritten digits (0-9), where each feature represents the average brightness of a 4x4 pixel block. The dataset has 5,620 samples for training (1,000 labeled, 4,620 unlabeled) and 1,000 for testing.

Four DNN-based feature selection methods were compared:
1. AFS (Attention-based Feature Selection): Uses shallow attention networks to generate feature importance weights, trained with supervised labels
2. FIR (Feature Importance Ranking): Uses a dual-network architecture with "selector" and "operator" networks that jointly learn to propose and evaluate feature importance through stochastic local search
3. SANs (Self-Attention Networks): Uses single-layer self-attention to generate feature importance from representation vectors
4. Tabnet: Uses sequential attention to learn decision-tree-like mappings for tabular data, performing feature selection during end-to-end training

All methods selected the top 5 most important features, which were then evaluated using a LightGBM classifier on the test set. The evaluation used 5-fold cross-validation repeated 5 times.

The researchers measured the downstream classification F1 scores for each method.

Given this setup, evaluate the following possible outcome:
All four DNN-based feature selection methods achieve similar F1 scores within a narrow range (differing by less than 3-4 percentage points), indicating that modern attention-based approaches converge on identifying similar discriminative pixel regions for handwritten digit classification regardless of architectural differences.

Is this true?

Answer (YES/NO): NO